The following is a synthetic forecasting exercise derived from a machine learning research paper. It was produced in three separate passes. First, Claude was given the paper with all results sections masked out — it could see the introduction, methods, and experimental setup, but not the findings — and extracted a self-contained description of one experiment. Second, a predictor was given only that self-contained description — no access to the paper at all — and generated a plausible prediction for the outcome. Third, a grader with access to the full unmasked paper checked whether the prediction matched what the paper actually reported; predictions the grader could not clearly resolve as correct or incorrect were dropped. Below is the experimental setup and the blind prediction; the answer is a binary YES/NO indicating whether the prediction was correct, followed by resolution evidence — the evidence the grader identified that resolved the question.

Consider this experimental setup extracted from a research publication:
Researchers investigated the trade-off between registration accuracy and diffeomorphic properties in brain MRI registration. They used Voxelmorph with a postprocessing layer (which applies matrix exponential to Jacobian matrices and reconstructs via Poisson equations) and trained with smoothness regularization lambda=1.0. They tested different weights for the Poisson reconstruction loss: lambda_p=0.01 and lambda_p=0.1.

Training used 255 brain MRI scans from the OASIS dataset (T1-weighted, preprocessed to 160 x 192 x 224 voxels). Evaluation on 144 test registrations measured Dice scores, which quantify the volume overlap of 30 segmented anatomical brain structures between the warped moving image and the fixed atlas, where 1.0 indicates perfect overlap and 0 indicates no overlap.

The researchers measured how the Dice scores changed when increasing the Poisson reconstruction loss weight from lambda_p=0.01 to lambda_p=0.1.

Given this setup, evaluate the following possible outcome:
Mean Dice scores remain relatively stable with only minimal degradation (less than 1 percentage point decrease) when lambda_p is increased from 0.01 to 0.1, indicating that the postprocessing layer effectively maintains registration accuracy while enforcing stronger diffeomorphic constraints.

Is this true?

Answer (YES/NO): YES